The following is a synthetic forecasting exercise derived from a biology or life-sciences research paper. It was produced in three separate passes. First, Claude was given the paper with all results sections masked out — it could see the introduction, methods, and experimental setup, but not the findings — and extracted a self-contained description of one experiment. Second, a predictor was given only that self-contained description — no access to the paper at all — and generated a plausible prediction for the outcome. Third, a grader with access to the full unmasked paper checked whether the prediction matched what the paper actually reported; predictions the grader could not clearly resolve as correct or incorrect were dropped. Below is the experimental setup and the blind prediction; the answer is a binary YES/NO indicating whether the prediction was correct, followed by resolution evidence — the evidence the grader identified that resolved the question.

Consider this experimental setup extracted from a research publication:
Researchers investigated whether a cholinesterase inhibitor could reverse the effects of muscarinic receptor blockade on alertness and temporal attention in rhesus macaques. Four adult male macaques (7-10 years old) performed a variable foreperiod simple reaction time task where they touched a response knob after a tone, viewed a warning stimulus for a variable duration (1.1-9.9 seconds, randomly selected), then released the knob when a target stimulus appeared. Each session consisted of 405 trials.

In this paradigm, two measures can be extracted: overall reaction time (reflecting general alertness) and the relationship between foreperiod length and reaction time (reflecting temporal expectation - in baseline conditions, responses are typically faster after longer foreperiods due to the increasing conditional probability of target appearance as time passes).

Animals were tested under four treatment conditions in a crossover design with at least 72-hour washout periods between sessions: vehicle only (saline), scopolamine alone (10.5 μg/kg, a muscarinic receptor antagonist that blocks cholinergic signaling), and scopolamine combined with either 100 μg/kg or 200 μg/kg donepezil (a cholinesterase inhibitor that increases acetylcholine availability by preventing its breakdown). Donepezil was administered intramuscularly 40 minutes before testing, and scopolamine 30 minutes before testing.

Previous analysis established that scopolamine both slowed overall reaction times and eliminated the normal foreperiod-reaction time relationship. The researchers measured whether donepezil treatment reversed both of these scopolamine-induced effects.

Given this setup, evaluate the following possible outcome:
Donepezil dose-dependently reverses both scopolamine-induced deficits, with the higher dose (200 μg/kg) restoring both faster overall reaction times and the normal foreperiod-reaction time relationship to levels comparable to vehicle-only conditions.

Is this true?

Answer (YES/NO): NO